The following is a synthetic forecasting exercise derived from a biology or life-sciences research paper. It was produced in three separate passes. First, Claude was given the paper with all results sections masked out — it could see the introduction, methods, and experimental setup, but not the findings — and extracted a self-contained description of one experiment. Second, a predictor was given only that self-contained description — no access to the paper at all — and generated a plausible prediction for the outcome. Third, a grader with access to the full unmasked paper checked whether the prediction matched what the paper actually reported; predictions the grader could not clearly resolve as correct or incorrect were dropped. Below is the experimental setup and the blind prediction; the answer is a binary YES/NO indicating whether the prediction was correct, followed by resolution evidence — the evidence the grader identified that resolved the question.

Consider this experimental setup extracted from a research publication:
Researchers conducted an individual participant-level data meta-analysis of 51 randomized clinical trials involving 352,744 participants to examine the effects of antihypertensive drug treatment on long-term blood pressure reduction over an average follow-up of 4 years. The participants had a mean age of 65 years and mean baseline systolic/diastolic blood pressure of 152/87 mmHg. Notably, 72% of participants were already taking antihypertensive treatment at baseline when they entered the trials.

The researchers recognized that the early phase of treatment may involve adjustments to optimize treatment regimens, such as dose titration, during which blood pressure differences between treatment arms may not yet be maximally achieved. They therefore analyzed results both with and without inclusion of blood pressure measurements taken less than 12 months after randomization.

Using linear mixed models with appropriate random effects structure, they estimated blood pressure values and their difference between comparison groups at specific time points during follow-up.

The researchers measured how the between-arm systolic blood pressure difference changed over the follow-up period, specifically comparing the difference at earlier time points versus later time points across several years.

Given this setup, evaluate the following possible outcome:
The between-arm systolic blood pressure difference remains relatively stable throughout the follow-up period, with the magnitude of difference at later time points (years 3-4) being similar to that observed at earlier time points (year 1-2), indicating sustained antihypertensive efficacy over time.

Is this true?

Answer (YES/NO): NO